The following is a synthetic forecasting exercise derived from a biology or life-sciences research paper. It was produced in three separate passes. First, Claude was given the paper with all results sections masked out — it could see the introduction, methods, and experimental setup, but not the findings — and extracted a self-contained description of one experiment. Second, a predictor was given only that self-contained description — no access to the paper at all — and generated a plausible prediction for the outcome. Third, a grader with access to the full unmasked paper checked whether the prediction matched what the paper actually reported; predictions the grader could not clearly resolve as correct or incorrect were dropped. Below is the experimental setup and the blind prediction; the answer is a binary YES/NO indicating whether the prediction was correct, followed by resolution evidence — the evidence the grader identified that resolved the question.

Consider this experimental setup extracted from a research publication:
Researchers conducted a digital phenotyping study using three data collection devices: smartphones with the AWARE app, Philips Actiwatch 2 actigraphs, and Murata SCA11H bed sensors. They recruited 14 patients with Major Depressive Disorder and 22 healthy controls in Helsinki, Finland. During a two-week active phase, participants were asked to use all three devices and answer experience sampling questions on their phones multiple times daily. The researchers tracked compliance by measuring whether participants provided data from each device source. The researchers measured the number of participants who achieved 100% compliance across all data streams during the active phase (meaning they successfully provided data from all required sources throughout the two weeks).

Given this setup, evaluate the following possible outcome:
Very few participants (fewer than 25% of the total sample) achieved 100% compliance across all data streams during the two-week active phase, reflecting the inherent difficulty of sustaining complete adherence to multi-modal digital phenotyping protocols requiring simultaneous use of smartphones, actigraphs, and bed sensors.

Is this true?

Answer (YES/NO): NO